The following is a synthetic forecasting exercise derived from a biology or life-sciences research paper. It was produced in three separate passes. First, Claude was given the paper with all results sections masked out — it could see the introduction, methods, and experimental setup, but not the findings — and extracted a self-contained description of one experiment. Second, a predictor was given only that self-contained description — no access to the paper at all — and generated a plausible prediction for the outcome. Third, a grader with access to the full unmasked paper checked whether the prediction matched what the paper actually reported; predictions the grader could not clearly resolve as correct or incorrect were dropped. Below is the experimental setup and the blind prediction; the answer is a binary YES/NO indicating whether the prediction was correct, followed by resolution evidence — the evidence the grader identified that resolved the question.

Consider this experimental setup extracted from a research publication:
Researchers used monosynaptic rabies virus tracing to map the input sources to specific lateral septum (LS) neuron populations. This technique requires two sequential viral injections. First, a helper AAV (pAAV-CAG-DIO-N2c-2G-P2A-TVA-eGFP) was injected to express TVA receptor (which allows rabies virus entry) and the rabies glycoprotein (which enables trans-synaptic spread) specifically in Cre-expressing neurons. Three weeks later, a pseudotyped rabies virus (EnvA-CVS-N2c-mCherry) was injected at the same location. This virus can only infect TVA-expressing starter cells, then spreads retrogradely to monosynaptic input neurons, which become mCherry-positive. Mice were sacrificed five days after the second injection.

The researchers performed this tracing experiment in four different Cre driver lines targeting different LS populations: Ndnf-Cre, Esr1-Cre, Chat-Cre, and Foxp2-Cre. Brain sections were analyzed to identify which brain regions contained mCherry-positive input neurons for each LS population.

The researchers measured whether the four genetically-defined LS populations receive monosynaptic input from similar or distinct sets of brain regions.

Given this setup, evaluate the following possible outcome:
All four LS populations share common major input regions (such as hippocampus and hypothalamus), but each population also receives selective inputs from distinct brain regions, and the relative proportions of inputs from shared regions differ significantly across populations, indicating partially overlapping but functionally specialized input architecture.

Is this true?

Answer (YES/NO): YES